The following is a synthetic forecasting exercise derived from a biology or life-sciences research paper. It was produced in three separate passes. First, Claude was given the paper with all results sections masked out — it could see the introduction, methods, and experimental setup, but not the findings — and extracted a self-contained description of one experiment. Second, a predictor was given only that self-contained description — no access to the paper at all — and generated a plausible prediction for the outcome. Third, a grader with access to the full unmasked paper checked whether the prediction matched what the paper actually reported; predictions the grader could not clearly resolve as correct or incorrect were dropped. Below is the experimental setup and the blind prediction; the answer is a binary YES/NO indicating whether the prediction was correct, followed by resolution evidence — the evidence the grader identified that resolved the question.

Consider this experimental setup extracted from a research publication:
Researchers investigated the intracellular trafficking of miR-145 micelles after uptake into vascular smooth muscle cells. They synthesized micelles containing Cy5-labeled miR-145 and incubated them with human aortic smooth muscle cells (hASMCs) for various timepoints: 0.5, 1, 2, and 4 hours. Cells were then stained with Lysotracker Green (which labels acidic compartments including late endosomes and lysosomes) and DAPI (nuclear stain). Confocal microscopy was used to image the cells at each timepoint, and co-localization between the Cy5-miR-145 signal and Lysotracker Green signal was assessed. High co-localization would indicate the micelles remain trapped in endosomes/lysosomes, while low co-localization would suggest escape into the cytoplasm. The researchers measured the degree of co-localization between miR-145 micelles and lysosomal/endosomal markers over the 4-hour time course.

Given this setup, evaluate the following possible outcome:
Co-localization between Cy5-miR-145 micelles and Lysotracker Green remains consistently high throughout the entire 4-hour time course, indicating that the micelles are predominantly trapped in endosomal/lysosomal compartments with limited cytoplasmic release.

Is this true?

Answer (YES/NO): NO